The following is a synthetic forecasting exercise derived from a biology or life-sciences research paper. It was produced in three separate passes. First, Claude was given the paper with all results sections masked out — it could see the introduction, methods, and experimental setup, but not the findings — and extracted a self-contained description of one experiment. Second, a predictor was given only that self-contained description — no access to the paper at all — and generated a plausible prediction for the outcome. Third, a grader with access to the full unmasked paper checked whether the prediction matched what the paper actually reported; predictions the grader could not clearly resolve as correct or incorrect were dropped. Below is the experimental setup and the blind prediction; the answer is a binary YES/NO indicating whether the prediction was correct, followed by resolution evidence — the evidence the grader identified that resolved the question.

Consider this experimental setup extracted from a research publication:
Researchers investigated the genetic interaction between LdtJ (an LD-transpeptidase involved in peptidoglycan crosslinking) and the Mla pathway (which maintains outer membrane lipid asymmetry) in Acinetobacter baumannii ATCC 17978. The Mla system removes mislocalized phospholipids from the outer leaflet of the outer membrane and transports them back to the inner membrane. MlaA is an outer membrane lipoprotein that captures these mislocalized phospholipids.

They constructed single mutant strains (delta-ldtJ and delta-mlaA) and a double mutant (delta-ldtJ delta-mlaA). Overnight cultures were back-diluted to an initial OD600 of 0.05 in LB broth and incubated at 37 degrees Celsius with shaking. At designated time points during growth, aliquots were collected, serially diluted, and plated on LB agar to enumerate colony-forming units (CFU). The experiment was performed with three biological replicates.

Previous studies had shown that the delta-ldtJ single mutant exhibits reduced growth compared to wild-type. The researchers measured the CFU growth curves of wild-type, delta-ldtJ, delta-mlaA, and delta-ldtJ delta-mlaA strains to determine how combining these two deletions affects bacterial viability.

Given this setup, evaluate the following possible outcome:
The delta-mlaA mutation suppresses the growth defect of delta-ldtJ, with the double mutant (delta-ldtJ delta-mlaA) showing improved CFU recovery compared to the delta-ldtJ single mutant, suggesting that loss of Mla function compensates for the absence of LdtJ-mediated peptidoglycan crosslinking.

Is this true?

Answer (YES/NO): YES